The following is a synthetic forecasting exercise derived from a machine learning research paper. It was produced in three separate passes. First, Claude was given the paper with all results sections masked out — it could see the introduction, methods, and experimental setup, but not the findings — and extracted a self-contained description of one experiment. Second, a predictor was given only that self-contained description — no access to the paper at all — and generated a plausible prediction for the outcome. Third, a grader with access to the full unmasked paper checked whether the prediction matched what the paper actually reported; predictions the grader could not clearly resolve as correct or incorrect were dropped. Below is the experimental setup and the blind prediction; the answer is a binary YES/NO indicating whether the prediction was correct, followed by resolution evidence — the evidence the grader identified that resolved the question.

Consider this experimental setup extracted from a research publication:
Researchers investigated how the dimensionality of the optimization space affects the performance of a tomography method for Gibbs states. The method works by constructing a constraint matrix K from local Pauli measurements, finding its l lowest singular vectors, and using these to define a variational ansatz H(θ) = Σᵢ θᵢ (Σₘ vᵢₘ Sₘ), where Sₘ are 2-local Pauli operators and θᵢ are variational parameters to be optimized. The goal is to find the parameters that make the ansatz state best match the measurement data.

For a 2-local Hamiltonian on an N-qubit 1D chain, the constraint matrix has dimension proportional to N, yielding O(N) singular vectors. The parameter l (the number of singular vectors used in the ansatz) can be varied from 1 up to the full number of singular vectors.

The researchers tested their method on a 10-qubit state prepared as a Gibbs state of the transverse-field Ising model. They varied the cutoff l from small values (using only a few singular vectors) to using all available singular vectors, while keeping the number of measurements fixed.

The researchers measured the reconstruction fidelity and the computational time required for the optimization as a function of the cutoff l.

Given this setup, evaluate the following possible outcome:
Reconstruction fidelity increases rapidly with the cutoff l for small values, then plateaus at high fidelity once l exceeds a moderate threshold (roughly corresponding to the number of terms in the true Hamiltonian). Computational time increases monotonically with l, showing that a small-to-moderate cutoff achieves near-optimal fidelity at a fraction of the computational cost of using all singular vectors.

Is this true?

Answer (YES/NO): YES